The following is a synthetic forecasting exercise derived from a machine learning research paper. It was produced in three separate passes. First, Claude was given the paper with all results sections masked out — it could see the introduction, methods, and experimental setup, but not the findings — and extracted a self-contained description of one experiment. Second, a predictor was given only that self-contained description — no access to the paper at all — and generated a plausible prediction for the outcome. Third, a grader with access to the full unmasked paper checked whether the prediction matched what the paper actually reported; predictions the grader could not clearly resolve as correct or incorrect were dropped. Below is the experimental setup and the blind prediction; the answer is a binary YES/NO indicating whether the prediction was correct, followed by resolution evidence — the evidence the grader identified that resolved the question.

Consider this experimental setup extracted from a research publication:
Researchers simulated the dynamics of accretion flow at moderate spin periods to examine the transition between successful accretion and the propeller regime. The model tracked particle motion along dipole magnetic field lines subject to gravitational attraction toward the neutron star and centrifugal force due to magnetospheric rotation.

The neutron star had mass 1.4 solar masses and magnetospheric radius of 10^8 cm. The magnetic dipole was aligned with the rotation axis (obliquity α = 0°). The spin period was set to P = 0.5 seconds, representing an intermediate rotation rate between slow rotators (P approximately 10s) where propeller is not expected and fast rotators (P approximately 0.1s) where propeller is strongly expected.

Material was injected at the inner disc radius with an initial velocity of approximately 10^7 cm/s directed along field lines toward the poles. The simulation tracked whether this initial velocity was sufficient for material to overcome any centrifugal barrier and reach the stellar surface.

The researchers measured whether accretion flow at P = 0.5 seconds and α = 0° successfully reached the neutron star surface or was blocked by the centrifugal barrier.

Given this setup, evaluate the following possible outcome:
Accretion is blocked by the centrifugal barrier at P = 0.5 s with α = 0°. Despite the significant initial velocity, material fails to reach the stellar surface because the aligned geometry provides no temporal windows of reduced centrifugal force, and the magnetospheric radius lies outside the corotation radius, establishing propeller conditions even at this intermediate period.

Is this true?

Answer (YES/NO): YES